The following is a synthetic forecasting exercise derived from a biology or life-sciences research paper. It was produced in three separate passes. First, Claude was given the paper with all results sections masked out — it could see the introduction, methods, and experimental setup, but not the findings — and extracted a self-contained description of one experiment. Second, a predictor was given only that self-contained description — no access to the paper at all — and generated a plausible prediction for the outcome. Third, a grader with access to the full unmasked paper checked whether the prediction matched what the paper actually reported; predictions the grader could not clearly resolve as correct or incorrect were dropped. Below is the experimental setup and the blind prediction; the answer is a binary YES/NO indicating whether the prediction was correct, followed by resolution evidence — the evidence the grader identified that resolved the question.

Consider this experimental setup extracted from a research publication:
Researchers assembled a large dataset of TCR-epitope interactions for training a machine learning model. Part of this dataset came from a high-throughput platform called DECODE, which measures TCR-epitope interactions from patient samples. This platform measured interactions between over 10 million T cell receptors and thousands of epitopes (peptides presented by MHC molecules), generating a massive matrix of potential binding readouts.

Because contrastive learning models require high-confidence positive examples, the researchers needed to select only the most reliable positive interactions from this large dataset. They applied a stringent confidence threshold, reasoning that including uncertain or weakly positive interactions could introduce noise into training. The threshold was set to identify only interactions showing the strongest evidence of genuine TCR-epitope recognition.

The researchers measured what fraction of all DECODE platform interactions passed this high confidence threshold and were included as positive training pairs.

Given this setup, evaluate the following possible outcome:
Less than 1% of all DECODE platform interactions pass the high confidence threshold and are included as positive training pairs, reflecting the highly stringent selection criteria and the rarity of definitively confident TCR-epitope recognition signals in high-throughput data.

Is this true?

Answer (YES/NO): YES